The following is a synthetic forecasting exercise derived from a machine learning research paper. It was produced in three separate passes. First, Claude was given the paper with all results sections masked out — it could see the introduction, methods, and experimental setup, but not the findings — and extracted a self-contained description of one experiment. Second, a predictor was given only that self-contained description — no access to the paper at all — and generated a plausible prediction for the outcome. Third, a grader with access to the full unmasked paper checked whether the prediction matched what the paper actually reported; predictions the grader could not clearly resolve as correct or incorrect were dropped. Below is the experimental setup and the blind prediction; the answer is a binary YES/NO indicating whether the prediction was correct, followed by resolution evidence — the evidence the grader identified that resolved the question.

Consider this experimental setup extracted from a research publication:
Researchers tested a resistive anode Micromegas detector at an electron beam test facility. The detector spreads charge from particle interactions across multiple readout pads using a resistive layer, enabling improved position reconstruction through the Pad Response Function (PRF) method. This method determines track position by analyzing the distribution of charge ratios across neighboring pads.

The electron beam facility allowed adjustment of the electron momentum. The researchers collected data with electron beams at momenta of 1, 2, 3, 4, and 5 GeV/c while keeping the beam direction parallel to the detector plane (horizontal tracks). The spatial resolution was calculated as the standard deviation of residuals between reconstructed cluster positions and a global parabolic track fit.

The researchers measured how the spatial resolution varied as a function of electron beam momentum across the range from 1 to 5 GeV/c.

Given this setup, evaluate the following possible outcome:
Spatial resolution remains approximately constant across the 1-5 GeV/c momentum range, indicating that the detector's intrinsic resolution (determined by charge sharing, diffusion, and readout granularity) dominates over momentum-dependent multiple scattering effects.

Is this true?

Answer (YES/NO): YES